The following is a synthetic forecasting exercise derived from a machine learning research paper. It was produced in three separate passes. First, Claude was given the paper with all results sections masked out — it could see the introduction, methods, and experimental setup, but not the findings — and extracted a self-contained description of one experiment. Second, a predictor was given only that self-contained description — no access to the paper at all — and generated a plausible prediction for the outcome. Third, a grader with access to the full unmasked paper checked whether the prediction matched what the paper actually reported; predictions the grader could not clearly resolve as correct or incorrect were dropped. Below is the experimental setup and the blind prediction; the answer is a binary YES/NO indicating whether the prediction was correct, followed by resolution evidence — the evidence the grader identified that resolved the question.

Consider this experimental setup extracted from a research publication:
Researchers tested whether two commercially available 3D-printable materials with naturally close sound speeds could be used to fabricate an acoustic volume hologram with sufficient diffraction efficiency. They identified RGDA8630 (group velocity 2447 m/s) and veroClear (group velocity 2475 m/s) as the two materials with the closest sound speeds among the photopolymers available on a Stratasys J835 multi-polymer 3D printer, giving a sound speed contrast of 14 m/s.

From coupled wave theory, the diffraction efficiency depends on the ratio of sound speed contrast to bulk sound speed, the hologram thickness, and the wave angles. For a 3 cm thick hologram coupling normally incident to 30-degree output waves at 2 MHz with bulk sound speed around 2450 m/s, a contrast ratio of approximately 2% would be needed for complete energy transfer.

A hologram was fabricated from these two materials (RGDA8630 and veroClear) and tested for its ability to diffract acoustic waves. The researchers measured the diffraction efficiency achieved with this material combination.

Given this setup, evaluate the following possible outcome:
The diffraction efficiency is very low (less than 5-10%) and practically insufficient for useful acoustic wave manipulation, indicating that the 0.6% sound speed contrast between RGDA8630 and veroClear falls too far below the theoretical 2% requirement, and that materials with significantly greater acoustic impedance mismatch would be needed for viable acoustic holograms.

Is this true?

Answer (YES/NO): YES